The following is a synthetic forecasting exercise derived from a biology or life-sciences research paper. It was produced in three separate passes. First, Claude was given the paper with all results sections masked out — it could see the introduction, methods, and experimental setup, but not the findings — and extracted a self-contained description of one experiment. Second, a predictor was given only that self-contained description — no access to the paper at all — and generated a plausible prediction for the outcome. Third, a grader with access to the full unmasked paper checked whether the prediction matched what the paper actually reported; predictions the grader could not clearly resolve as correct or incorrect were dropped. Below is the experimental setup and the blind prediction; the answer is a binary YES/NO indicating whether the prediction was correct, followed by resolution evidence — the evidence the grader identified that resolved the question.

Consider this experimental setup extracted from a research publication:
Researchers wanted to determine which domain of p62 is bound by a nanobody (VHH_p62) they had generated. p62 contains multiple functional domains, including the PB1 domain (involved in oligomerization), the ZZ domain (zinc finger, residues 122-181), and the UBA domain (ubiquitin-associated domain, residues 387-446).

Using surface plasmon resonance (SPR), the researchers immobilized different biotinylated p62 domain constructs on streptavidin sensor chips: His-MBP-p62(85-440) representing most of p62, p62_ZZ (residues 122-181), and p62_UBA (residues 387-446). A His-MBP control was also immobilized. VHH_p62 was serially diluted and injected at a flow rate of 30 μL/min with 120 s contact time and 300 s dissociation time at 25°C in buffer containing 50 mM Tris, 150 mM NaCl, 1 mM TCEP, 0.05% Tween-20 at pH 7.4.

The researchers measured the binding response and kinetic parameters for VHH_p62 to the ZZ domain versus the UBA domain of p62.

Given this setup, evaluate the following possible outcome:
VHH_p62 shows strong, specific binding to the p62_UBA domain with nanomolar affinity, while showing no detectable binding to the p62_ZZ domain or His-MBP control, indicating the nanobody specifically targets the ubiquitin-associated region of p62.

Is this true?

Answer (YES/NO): YES